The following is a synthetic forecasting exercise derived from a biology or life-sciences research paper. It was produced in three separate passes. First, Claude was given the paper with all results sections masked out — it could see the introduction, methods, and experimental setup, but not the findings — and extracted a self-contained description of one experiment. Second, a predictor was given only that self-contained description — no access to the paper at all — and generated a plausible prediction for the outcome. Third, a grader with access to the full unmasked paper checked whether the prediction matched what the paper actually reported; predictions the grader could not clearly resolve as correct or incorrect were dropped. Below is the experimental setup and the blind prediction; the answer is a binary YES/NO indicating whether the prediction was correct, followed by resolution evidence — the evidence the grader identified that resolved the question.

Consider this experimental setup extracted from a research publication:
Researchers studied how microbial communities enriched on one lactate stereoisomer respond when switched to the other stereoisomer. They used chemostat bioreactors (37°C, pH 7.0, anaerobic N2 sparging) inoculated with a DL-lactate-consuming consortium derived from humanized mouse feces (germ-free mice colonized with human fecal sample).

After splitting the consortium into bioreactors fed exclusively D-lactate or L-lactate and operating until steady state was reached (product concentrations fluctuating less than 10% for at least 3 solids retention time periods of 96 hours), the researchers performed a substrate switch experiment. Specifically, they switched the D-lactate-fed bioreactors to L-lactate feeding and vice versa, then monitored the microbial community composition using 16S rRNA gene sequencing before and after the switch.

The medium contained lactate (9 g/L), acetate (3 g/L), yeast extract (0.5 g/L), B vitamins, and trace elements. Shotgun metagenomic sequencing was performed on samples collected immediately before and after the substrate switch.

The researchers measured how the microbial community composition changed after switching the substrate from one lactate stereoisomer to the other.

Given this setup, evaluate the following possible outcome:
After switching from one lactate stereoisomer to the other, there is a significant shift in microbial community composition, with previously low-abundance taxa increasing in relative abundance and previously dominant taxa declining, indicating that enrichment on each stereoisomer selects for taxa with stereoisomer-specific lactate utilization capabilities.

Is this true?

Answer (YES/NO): YES